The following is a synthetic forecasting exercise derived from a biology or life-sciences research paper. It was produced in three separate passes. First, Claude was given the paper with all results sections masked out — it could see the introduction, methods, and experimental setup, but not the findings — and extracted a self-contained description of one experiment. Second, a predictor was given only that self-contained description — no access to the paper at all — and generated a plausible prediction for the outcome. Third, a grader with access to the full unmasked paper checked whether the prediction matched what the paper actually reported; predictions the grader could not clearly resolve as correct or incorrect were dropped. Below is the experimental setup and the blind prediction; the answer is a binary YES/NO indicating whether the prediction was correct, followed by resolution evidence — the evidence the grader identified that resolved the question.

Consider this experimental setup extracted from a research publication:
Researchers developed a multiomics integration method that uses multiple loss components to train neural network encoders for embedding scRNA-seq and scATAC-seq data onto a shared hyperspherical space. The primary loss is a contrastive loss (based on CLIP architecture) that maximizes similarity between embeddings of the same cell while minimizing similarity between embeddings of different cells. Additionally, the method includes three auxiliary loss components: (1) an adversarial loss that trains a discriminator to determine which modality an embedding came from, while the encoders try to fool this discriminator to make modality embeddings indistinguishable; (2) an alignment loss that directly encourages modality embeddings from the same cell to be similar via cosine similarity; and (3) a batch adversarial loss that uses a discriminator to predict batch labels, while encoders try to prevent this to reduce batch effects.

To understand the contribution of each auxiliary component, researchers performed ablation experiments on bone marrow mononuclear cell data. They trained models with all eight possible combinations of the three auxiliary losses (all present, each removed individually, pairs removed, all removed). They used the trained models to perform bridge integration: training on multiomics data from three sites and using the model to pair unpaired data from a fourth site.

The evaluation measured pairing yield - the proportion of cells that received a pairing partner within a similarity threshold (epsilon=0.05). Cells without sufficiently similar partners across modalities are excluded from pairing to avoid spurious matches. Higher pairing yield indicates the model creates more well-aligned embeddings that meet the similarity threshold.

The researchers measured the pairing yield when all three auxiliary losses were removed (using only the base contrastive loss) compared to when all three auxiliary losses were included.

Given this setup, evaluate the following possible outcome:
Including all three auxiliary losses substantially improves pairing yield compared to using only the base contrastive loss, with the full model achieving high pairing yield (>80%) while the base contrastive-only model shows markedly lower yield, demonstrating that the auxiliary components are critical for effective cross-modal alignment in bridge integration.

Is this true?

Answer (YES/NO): NO